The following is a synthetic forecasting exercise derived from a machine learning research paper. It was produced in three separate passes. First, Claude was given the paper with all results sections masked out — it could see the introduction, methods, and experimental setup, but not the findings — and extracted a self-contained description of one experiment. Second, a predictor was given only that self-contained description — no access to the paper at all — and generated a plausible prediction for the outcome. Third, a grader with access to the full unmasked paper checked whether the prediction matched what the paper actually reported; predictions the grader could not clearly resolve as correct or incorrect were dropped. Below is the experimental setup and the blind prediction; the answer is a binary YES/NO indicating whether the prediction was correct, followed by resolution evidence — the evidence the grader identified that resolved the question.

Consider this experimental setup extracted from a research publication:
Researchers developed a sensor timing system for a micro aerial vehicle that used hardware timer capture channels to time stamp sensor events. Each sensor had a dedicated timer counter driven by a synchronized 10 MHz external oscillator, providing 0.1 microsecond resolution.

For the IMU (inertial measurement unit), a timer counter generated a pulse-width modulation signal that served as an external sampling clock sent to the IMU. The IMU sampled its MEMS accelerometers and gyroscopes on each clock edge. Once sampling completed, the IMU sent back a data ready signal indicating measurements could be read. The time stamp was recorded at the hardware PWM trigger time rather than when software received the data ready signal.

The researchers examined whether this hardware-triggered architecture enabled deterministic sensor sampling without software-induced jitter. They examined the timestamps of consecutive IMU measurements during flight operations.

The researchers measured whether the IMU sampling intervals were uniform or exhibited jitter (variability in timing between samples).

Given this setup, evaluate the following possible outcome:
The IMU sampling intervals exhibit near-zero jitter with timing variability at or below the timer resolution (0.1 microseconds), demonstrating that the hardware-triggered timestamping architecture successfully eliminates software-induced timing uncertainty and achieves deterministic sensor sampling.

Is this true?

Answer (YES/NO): YES